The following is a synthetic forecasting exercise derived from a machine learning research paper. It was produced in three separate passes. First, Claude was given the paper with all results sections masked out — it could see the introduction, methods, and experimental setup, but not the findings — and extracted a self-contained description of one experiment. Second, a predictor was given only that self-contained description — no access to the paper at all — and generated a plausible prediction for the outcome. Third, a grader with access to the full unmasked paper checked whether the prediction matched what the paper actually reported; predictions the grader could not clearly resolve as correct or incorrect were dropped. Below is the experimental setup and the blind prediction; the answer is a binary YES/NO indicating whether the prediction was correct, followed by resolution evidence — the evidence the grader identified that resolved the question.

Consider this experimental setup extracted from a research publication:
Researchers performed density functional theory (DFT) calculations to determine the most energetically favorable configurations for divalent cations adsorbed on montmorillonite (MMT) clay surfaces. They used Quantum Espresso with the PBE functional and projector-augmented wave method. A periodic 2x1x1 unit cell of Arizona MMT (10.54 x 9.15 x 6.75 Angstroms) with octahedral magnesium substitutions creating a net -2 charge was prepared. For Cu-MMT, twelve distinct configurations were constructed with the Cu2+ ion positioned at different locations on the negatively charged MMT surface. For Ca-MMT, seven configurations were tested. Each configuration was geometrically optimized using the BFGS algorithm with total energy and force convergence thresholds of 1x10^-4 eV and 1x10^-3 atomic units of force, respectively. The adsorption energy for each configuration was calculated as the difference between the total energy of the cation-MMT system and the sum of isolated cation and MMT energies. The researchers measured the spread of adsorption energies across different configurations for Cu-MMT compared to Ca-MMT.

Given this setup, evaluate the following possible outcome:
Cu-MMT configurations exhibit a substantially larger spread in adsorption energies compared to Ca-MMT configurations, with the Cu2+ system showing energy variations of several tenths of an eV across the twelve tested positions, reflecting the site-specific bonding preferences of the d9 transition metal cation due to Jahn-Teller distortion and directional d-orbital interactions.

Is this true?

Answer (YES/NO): YES